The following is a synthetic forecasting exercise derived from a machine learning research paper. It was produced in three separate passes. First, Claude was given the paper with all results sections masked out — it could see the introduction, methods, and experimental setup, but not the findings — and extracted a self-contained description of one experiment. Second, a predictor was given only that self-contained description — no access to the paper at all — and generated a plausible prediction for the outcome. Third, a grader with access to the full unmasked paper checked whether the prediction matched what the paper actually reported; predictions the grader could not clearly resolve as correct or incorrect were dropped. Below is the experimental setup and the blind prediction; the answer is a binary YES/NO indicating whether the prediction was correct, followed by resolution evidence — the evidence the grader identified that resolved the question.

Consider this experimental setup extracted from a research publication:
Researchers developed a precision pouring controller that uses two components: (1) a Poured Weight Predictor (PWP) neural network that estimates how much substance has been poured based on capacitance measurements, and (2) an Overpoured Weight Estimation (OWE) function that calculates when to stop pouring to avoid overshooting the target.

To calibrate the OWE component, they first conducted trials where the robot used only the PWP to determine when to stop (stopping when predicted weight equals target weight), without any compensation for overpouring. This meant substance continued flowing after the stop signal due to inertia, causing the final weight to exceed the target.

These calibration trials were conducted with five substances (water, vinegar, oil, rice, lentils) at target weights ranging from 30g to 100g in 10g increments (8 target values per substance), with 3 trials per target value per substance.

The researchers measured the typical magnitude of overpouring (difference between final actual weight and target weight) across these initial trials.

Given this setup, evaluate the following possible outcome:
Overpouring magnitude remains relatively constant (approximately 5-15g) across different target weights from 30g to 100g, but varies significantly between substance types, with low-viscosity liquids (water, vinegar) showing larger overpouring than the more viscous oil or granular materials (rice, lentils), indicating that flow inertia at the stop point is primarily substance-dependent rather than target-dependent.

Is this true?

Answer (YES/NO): NO